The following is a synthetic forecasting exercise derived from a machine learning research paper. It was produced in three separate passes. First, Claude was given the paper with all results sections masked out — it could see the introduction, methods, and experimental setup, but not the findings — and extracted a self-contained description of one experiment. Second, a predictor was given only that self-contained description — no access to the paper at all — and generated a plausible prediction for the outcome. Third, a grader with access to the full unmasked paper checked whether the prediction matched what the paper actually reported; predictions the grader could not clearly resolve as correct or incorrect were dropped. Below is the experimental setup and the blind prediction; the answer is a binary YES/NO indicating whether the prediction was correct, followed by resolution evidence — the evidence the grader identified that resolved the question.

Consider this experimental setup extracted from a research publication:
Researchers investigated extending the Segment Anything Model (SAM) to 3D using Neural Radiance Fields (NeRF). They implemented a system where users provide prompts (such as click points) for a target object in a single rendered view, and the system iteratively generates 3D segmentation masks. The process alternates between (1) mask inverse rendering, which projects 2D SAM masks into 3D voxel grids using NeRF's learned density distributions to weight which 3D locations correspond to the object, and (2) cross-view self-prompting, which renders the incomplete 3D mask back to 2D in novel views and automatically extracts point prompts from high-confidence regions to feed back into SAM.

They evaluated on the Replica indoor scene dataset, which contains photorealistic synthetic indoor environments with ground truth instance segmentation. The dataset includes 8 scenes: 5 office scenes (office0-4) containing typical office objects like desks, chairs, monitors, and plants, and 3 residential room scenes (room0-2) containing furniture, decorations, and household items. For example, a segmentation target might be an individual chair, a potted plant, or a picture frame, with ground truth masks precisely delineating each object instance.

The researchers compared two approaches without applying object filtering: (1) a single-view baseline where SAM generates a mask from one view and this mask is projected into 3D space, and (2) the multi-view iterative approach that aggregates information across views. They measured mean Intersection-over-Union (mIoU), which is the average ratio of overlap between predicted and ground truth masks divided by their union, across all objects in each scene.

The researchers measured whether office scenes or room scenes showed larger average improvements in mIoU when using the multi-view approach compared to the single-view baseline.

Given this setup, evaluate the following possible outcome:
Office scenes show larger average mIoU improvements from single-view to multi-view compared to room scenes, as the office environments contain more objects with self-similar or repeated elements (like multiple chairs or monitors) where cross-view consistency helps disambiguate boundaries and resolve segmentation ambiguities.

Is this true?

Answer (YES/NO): NO